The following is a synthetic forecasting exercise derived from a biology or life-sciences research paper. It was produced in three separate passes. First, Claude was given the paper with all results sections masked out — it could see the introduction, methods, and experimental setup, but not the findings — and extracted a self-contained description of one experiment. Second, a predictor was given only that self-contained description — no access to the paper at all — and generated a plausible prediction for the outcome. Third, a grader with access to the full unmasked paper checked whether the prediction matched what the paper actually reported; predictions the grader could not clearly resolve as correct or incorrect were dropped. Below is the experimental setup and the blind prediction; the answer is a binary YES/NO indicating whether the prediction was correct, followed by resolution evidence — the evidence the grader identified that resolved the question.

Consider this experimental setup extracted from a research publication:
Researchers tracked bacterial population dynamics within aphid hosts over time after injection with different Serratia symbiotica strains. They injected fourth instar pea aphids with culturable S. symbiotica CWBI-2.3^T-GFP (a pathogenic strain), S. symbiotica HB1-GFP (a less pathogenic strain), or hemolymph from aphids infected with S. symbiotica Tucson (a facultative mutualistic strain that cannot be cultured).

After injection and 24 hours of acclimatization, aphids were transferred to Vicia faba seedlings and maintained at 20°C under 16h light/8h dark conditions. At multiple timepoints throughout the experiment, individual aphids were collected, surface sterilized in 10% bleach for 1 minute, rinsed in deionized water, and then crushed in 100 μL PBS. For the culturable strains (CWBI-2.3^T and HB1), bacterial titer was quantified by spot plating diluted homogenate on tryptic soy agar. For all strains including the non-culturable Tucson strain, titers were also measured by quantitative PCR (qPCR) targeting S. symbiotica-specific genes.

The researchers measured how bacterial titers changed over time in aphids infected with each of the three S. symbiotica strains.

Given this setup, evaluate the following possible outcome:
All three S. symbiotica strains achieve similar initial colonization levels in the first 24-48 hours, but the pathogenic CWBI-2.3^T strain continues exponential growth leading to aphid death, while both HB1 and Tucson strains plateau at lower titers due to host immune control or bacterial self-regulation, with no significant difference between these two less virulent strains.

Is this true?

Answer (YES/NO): NO